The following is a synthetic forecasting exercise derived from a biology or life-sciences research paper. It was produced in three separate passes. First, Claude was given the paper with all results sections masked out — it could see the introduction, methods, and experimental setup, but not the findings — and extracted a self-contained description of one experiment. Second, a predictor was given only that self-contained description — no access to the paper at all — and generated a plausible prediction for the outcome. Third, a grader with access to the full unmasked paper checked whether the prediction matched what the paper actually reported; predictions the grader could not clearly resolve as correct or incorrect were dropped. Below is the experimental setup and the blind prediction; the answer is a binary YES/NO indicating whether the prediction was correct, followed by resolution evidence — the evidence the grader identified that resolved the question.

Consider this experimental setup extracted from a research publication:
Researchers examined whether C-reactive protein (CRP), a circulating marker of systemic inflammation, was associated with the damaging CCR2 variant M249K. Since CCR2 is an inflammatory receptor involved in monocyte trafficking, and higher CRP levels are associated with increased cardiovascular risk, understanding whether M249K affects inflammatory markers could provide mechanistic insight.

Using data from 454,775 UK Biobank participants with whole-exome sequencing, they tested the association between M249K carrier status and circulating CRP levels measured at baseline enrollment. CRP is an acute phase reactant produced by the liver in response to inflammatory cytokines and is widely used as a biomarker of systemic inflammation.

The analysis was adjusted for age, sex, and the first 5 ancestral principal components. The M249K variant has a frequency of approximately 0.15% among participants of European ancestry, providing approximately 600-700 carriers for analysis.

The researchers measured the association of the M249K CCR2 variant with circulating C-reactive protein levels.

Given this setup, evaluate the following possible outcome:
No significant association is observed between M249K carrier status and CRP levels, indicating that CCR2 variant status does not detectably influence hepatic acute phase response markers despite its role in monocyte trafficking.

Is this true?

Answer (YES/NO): YES